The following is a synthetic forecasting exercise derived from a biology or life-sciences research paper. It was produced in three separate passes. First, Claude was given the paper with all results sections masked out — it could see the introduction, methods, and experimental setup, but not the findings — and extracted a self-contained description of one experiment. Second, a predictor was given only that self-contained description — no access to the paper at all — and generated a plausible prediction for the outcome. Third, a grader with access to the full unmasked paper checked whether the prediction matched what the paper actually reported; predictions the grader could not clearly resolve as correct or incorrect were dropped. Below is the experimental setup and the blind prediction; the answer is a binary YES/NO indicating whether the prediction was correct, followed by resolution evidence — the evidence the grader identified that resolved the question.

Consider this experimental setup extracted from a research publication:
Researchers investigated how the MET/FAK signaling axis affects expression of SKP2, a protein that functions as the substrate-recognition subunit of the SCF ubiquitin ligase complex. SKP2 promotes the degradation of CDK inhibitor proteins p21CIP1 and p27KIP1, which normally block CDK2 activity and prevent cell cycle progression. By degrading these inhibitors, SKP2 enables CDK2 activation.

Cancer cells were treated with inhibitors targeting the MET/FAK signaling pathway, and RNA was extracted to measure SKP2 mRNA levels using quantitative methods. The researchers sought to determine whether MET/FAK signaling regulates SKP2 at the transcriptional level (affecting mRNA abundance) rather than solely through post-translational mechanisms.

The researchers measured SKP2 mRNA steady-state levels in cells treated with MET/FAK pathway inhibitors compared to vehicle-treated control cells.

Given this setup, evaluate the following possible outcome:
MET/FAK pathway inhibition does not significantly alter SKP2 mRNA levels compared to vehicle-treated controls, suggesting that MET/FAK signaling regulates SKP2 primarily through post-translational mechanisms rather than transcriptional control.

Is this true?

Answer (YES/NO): NO